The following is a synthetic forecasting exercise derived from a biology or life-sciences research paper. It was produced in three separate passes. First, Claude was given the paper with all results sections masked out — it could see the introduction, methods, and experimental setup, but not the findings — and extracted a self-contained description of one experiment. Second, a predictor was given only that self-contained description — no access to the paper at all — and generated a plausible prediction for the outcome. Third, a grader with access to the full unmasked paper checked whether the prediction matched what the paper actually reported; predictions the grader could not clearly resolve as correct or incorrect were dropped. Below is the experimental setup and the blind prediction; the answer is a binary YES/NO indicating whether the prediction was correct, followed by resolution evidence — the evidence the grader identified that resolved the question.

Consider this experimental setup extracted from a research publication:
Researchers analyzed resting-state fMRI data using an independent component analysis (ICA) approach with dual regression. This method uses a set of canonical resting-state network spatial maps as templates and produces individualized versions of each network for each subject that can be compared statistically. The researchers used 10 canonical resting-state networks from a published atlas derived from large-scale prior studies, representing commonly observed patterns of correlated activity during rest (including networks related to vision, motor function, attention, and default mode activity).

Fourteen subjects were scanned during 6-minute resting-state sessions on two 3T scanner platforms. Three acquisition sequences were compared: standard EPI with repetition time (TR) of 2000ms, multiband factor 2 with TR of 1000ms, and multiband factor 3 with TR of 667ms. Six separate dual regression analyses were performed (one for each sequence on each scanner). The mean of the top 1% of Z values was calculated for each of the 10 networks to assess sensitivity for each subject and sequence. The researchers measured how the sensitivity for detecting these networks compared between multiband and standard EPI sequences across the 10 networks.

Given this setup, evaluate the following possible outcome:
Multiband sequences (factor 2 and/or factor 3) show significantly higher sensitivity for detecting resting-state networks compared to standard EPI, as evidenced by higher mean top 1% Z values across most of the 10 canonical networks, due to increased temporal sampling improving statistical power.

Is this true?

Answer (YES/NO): YES